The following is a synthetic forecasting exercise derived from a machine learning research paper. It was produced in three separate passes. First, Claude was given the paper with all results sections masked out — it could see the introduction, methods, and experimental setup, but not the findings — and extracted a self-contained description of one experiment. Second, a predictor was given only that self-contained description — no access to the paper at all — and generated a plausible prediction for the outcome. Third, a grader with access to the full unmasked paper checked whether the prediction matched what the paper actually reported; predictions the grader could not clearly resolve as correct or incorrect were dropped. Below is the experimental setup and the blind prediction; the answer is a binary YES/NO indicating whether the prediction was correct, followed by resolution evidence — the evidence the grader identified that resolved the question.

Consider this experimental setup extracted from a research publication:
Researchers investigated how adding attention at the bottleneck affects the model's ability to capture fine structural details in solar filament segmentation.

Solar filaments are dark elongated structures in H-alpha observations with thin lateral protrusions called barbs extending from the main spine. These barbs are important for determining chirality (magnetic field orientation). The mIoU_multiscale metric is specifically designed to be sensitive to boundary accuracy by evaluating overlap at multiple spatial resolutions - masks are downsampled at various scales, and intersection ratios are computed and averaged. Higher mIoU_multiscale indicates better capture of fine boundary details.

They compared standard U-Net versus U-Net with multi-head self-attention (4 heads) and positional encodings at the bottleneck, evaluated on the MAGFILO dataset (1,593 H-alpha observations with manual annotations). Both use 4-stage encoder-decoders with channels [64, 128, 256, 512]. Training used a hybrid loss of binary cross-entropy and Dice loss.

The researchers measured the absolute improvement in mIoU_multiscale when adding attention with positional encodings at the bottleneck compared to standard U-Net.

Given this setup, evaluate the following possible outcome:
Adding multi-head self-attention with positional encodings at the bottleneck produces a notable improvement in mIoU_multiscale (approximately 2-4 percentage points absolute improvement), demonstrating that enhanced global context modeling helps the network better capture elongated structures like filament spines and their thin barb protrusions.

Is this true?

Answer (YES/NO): NO